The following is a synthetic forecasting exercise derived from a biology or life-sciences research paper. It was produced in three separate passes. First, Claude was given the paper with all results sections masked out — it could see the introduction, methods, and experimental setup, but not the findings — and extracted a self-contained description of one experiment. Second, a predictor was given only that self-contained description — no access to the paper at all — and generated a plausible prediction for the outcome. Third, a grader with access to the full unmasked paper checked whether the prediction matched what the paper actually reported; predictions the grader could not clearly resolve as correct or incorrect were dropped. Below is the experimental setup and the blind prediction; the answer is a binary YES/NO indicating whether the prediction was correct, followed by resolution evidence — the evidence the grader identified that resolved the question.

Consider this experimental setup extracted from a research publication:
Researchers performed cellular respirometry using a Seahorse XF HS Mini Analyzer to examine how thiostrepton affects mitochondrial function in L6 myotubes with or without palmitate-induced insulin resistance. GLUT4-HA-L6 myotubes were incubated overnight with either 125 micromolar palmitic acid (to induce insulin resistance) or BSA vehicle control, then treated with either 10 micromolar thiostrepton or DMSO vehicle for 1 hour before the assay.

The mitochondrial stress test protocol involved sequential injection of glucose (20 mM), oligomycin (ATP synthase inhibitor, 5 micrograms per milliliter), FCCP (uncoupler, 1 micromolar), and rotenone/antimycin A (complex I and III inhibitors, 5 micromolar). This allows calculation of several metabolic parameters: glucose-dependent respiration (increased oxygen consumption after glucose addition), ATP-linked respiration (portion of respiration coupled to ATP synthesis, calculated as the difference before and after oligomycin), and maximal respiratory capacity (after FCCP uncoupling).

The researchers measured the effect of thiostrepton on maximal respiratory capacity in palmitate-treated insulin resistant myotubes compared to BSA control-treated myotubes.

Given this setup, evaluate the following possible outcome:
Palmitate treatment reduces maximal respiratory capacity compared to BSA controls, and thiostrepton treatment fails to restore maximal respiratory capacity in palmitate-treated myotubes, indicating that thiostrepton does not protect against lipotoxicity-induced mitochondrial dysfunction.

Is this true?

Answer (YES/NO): YES